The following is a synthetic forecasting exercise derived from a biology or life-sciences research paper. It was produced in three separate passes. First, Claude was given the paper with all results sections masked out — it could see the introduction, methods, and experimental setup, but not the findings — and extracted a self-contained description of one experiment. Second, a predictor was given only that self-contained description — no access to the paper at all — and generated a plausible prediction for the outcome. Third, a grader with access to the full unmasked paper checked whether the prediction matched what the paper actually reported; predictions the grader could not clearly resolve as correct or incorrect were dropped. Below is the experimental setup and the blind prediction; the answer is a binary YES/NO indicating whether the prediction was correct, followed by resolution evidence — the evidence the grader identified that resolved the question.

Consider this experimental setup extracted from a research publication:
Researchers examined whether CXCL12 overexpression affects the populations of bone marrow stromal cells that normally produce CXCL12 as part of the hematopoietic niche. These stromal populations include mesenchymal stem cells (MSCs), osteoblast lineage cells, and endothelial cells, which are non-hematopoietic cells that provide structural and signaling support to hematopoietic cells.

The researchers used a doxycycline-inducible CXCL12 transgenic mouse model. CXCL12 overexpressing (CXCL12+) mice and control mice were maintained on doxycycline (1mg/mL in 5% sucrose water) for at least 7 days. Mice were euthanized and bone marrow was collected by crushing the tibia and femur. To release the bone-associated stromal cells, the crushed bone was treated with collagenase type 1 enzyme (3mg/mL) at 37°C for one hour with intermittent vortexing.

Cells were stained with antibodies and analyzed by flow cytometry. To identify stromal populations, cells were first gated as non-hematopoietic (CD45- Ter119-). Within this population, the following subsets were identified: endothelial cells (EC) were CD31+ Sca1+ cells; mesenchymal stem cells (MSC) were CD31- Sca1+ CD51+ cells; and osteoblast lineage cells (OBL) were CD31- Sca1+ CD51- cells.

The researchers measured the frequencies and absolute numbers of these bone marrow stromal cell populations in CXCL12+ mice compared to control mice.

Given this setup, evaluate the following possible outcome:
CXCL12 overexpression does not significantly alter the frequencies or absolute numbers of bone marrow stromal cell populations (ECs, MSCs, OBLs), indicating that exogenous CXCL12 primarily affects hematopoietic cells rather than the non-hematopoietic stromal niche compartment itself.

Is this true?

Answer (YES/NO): YES